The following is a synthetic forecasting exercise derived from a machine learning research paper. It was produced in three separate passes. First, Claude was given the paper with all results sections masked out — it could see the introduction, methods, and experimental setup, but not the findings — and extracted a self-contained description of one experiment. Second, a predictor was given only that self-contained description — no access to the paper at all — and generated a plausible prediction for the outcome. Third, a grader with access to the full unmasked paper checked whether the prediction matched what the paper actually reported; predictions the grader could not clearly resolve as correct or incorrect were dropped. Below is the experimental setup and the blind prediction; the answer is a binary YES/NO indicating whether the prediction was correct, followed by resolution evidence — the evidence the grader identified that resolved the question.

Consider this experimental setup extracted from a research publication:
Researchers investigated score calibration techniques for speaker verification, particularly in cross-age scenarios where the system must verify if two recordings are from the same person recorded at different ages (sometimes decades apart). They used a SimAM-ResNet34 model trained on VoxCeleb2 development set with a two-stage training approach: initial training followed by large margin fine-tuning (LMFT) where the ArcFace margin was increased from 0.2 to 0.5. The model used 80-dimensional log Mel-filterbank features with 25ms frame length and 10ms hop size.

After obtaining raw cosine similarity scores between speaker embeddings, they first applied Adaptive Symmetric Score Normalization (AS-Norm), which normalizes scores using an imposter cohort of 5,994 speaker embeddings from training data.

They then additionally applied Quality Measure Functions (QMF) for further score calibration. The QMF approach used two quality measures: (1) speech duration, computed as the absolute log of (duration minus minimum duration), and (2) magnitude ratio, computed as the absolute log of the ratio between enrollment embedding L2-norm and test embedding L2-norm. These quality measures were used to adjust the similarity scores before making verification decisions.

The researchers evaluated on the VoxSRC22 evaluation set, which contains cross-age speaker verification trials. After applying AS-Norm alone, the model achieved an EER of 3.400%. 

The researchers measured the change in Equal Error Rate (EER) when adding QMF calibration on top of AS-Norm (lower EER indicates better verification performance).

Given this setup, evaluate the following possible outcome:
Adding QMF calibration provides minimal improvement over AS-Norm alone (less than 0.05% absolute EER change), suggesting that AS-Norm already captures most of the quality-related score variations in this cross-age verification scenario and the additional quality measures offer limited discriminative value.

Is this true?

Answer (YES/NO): NO